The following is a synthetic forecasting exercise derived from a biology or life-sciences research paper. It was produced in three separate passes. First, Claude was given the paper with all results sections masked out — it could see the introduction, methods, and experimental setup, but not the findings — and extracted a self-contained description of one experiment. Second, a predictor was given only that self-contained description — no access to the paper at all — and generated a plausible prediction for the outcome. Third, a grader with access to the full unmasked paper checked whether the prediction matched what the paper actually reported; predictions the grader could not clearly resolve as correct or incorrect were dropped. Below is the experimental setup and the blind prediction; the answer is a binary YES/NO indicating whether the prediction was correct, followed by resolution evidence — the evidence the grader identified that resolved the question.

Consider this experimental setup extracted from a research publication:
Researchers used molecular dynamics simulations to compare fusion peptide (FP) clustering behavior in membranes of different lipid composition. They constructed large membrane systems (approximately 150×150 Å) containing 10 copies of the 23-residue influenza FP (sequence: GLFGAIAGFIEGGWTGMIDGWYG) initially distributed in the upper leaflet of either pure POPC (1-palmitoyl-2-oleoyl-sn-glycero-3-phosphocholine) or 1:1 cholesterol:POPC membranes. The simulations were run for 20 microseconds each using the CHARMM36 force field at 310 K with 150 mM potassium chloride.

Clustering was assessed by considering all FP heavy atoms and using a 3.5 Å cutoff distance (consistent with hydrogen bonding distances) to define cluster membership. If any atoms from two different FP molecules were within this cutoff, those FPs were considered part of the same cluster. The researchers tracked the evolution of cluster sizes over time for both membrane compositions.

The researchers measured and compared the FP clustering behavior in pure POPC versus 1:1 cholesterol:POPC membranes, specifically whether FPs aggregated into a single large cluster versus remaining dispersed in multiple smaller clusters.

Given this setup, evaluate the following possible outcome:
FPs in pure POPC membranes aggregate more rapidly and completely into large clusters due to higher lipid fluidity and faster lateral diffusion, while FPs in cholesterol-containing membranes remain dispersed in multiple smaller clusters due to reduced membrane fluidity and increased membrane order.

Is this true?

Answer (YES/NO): NO